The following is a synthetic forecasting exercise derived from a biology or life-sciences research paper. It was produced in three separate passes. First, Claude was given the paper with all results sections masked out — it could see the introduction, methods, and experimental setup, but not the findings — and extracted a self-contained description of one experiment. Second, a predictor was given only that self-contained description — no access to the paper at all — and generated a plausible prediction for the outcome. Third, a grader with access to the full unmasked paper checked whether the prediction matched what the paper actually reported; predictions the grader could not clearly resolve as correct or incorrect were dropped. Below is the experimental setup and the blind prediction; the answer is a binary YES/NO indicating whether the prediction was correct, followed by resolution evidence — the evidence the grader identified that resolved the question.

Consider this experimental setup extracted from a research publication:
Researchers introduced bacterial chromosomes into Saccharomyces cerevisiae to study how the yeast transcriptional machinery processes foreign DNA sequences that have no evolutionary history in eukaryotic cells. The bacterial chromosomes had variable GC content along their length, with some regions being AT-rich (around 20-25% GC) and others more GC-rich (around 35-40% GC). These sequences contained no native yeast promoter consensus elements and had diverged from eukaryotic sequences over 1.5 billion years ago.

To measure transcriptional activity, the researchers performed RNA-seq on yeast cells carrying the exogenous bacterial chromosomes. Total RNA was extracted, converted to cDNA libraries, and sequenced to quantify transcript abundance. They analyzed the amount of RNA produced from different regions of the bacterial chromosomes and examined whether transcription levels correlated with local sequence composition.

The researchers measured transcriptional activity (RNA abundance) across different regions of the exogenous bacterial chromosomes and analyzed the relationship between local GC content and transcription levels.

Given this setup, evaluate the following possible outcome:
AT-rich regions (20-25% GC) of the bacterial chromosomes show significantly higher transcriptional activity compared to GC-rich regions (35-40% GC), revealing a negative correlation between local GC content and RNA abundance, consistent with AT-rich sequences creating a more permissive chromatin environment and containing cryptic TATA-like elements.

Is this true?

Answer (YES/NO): NO